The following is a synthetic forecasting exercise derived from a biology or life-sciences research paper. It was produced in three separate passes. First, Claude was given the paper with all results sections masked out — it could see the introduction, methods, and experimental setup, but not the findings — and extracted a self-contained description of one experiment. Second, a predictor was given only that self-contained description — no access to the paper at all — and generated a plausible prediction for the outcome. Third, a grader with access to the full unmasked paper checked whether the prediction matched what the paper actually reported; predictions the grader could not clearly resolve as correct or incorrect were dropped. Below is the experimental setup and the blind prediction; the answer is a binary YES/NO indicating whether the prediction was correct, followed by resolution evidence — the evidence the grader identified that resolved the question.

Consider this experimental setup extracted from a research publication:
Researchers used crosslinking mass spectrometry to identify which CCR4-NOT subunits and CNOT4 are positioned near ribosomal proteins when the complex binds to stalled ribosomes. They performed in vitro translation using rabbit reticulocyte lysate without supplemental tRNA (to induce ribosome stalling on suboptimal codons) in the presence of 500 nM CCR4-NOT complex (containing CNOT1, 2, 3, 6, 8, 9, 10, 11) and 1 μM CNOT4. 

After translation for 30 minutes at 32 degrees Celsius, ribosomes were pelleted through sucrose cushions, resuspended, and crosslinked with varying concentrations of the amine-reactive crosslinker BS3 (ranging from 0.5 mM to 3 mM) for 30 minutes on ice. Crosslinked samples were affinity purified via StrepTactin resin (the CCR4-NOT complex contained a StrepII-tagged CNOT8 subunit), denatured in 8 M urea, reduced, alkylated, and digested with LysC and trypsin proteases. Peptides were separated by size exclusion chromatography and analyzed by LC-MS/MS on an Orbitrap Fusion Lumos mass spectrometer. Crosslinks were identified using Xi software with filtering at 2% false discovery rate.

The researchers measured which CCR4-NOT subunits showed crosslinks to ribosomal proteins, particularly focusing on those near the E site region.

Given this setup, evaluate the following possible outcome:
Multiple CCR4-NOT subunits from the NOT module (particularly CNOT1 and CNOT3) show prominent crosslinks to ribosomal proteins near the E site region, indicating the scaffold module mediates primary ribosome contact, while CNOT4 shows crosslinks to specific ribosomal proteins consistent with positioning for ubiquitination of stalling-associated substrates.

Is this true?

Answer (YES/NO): NO